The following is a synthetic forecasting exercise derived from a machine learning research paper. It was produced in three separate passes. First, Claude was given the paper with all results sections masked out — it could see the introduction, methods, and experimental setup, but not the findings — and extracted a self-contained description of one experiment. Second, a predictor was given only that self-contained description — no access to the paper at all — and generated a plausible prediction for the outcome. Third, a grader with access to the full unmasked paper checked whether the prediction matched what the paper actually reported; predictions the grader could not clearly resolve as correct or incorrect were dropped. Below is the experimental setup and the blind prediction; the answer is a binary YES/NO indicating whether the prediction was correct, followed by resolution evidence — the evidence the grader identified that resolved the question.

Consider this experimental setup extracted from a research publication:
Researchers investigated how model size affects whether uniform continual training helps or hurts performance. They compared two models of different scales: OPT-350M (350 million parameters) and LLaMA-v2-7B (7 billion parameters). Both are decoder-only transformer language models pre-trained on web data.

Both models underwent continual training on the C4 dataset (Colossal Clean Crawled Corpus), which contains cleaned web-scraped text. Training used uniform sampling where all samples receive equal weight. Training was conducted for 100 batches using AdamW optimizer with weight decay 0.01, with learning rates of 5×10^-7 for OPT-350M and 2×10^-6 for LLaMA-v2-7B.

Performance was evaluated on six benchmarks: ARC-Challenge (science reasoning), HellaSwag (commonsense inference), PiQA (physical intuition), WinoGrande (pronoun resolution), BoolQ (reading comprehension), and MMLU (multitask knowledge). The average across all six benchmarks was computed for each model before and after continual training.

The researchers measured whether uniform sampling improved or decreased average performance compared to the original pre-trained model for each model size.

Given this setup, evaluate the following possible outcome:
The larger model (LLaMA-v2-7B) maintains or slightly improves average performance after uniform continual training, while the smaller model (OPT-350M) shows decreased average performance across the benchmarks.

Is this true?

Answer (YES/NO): NO